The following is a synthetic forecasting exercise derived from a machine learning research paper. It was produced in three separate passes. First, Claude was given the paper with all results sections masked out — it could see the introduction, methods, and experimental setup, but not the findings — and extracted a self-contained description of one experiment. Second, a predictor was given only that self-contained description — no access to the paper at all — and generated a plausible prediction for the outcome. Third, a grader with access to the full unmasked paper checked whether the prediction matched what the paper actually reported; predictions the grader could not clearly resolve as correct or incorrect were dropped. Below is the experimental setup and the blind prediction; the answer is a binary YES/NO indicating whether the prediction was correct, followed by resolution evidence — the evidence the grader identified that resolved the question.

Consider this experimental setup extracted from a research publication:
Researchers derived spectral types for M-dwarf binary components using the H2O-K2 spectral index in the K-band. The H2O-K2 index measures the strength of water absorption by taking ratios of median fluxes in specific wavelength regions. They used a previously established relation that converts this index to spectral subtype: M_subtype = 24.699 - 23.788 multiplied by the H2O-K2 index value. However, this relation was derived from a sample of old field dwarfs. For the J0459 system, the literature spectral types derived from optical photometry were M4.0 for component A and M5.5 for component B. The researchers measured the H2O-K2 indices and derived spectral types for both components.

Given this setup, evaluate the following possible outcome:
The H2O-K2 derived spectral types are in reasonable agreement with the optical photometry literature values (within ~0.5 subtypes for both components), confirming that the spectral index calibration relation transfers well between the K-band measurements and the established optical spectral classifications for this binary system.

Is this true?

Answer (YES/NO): NO